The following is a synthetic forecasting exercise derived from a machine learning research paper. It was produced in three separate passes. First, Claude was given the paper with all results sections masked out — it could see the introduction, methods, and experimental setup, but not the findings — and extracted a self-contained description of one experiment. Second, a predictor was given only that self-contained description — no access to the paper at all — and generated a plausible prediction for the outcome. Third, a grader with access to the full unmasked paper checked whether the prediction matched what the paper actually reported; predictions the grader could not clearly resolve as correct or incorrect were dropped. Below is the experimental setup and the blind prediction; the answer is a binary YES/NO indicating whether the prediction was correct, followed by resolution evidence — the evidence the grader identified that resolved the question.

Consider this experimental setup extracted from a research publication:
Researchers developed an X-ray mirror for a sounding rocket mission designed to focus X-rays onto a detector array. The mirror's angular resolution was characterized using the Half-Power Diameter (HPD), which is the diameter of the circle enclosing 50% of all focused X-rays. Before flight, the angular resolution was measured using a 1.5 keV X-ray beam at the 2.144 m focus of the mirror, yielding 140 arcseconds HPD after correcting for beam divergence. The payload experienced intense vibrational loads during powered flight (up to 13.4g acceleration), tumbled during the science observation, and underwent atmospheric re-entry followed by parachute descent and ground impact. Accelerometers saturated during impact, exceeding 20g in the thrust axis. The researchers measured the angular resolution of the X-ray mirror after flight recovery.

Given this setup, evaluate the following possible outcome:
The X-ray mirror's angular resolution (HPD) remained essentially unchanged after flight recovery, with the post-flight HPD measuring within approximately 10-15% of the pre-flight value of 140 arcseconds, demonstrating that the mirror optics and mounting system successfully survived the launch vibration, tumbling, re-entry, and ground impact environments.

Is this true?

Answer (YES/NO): NO